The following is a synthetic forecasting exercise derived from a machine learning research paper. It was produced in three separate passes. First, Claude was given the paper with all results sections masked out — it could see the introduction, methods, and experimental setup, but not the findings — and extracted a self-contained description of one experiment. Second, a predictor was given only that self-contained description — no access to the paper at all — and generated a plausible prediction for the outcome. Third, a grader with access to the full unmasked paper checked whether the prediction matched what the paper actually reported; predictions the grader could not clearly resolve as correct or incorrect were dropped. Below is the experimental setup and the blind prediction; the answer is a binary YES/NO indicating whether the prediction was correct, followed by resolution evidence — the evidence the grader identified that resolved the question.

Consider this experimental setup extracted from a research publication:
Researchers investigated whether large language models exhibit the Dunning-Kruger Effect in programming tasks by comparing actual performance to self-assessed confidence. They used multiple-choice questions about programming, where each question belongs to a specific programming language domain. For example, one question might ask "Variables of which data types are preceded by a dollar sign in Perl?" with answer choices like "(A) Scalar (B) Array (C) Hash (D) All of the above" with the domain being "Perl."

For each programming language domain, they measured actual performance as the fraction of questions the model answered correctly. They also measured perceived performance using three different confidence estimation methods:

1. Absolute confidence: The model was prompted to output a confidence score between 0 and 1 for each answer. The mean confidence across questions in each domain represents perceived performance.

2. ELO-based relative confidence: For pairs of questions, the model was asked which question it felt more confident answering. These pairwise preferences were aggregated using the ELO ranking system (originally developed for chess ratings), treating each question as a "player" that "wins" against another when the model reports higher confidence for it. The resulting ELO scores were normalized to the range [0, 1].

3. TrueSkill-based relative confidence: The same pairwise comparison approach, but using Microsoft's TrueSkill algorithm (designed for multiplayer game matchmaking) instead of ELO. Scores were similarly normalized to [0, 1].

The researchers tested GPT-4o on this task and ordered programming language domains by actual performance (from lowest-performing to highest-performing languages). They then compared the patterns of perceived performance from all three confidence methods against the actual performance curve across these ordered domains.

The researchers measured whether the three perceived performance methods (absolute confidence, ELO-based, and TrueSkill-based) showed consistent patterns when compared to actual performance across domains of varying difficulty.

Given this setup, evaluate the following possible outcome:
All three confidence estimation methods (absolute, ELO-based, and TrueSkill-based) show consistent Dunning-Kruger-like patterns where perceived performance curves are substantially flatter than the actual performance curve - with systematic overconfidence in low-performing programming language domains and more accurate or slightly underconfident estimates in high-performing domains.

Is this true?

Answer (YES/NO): YES